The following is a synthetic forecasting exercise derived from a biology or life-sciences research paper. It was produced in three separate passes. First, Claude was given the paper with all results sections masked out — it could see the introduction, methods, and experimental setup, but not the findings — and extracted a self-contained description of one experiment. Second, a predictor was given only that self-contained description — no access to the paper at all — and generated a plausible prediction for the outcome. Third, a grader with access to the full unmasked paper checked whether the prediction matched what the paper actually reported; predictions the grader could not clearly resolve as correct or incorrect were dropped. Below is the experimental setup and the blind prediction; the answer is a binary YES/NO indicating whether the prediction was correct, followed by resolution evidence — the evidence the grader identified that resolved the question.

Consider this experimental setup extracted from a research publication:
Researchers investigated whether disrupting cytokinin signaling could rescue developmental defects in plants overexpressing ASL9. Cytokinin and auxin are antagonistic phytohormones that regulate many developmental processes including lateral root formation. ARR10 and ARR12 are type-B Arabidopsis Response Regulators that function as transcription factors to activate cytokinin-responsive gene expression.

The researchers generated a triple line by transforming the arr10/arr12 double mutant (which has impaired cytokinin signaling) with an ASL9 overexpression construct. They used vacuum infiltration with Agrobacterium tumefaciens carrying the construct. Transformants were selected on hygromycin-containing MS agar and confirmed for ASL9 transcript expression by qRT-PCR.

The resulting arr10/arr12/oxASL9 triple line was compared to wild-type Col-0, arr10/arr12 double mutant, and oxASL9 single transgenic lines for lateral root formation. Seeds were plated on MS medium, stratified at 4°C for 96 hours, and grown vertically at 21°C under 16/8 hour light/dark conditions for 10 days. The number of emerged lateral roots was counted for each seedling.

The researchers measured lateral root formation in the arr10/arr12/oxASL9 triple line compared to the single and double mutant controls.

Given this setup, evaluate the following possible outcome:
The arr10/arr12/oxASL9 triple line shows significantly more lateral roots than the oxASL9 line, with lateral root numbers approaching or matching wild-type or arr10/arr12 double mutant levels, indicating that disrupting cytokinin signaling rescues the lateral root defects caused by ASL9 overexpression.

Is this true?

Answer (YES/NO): YES